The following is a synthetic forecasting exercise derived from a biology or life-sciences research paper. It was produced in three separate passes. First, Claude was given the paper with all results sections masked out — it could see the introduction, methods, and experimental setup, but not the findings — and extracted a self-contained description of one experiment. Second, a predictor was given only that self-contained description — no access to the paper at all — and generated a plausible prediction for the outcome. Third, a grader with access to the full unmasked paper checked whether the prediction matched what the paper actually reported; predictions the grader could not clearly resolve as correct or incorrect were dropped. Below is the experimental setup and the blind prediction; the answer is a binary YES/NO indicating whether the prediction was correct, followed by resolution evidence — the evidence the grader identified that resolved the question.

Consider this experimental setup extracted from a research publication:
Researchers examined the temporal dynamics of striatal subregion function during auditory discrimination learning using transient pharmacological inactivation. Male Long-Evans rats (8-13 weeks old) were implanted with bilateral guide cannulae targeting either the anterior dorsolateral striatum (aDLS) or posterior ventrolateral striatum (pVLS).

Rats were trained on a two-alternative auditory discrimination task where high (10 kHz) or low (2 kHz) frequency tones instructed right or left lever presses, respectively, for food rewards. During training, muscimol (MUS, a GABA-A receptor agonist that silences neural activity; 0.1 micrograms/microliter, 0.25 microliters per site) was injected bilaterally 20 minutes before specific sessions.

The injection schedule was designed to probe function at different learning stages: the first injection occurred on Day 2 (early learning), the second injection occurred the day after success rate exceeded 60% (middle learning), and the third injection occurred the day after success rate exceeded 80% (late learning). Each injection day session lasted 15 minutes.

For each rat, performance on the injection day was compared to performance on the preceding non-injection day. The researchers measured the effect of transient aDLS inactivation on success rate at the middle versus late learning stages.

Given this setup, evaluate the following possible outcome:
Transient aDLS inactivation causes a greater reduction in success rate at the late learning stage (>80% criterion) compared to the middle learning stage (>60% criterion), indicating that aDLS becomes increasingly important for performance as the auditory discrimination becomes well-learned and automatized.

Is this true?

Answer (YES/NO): NO